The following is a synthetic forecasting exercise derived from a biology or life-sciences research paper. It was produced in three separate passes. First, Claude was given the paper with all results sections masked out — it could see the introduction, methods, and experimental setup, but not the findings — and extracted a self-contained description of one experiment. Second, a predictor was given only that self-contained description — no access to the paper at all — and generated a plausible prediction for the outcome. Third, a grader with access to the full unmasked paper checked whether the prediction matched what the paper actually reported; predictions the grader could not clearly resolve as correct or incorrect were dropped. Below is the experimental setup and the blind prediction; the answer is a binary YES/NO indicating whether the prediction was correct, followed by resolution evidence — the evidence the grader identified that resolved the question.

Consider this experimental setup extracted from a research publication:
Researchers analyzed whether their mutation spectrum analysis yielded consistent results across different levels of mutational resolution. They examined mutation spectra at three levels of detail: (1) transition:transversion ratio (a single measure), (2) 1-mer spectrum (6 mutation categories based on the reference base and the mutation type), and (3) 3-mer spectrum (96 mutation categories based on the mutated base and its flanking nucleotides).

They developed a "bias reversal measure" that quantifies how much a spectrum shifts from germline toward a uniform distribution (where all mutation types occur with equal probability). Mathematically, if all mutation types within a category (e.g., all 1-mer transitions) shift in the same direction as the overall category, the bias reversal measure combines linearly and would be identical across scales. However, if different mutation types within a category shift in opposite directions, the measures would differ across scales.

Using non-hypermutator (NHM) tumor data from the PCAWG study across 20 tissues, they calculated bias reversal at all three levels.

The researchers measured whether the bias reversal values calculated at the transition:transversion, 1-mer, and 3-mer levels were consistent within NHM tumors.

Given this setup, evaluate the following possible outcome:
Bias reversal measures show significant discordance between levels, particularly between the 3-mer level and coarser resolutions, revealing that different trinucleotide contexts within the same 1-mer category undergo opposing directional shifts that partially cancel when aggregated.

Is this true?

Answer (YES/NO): NO